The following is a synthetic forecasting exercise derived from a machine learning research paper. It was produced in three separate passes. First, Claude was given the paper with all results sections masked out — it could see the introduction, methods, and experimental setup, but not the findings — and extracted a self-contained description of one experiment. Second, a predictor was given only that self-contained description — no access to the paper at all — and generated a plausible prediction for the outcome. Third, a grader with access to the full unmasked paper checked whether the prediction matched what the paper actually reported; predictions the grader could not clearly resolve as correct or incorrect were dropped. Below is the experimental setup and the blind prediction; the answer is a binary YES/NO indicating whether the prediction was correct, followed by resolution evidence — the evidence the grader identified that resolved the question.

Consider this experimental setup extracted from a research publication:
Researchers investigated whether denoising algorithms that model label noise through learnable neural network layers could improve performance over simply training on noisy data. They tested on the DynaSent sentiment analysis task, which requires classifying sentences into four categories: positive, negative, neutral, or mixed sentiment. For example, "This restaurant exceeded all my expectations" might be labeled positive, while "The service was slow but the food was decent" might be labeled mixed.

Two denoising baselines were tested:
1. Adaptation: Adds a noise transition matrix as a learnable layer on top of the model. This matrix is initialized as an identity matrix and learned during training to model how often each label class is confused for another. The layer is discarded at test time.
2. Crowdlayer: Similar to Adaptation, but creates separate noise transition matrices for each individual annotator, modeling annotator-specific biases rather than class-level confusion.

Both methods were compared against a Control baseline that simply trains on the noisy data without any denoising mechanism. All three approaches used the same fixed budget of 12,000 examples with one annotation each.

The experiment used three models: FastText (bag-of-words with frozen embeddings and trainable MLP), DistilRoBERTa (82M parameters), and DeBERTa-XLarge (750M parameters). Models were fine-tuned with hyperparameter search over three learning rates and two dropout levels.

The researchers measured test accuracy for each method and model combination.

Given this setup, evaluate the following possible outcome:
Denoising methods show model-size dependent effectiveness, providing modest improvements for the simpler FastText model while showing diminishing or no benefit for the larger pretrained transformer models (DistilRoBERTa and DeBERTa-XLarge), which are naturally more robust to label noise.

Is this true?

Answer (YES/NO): NO